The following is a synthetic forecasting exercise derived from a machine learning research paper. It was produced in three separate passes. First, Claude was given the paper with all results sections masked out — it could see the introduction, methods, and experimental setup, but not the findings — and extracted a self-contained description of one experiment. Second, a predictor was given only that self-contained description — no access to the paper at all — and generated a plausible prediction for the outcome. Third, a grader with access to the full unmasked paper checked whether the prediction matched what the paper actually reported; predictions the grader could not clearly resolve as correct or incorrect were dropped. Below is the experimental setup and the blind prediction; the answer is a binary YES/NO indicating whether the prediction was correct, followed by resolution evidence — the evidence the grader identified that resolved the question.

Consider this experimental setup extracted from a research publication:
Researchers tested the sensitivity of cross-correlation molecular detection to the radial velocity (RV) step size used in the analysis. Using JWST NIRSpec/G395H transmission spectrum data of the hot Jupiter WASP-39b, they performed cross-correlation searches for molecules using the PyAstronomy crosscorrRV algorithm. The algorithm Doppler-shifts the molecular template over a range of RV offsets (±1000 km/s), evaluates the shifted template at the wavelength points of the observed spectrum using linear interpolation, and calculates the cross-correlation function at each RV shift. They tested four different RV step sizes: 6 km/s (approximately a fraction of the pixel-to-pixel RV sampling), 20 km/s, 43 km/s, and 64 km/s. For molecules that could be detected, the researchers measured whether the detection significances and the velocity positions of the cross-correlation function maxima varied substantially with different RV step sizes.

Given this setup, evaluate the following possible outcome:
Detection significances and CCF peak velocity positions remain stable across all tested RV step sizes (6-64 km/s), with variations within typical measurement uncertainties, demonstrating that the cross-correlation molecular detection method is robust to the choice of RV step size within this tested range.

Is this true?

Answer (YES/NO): YES